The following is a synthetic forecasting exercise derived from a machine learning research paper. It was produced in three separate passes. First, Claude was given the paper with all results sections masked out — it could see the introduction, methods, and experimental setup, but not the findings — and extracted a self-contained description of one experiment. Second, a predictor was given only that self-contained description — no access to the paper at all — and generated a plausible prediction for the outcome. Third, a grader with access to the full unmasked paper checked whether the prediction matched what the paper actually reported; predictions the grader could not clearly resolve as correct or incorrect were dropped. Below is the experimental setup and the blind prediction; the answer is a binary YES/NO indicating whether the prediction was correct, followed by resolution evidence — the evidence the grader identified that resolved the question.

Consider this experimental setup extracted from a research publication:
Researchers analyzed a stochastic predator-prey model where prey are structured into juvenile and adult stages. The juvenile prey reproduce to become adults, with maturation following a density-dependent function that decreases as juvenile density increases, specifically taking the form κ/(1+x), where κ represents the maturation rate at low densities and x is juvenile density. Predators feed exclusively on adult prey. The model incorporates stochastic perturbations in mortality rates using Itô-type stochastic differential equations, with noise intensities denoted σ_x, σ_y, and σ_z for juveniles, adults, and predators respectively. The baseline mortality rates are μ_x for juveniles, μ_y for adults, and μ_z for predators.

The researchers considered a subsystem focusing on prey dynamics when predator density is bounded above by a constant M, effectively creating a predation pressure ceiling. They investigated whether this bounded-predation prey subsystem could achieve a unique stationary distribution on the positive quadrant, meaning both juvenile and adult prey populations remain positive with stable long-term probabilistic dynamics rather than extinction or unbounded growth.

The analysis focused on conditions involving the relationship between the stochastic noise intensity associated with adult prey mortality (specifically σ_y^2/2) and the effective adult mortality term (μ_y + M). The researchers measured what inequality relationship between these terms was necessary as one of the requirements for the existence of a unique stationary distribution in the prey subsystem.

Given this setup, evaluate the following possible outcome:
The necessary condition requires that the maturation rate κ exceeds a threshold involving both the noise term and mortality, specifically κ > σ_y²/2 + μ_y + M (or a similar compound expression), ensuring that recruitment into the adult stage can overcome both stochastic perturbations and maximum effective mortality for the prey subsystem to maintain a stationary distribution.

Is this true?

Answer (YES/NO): NO